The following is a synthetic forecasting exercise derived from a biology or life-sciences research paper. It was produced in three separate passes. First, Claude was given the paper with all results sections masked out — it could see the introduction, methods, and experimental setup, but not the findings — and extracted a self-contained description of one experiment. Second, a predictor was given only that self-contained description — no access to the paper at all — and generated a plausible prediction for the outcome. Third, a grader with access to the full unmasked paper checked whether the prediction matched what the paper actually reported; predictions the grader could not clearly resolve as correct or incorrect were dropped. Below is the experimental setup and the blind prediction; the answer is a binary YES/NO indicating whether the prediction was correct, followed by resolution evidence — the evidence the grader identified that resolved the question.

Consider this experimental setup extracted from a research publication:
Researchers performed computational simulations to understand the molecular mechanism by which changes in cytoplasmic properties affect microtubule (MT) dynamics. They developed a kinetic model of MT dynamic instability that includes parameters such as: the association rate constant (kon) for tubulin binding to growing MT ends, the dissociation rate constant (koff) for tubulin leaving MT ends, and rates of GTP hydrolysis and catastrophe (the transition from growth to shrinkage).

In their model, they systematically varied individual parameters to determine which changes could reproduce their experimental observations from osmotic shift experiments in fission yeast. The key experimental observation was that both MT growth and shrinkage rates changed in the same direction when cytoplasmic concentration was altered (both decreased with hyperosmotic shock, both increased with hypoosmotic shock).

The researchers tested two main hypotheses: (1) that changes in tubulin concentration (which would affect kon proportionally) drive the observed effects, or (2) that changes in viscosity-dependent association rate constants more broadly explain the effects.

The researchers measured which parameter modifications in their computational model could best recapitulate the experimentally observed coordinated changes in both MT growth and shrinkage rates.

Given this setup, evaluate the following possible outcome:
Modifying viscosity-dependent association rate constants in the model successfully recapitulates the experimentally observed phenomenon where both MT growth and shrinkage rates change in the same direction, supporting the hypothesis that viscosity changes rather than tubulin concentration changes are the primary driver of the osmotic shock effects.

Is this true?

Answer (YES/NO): YES